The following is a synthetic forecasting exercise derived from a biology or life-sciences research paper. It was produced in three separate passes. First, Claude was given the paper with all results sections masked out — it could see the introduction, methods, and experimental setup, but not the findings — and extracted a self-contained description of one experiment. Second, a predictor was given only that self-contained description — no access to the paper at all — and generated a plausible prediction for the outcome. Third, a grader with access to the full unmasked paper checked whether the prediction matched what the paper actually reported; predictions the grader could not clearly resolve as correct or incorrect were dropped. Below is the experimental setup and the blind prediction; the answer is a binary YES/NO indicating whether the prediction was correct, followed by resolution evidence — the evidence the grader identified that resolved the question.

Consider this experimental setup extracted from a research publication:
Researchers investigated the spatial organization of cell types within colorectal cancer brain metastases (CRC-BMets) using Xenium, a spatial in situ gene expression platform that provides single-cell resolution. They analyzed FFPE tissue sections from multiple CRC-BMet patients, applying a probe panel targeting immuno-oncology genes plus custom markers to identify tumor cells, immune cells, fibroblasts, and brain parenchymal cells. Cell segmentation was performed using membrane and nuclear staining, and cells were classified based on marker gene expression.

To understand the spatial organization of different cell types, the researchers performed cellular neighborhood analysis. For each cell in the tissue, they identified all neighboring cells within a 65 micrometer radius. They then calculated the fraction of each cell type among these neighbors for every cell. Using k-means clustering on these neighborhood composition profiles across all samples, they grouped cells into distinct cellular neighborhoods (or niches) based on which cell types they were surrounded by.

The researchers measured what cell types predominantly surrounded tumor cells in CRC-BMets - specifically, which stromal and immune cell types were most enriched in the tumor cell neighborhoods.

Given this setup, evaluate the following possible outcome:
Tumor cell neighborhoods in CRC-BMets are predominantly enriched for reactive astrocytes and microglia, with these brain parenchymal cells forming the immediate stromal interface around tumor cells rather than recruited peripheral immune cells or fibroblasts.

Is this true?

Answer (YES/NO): NO